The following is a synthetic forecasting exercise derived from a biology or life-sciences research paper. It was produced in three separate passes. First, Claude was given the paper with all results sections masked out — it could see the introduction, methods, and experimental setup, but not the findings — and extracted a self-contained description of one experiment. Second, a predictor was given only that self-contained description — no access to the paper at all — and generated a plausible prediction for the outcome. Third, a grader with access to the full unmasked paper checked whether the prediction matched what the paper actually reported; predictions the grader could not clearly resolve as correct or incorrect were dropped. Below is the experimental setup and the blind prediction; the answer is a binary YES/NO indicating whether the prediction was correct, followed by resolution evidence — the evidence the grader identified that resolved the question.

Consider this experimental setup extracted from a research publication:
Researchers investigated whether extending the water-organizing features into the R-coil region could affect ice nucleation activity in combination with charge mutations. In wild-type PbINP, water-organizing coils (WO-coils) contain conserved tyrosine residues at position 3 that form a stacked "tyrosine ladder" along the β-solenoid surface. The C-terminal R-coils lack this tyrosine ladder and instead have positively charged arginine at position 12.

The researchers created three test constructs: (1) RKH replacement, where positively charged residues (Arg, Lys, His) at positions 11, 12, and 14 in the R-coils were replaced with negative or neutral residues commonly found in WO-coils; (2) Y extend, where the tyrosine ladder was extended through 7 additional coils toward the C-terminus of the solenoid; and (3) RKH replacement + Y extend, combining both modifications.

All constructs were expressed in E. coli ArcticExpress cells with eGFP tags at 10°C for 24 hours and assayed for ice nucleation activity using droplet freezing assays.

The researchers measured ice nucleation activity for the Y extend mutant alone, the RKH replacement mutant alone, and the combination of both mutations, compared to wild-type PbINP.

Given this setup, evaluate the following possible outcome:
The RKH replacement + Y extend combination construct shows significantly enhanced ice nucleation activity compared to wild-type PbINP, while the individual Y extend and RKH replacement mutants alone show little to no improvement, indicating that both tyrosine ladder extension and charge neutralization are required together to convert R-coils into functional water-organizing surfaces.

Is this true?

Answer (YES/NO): NO